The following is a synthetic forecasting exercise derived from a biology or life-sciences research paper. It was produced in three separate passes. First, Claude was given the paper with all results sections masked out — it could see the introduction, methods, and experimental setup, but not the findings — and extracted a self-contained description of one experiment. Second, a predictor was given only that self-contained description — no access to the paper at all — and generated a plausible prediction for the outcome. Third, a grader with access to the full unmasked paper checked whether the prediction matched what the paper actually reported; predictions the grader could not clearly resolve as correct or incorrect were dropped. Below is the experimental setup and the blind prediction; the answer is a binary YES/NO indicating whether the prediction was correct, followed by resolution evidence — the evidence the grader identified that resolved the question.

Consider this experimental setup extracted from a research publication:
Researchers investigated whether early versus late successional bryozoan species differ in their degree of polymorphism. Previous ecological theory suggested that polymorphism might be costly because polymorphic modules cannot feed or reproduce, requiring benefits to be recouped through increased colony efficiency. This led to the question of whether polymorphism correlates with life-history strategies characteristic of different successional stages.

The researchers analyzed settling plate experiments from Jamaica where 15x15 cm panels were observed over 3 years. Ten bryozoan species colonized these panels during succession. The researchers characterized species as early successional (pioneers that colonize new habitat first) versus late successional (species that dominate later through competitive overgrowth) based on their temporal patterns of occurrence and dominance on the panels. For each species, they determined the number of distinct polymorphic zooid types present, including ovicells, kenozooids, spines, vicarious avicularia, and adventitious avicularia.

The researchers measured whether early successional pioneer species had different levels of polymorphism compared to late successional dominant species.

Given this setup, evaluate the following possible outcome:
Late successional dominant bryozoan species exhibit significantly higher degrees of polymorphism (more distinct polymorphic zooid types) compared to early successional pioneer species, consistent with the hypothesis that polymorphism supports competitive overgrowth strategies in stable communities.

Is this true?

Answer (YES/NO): YES